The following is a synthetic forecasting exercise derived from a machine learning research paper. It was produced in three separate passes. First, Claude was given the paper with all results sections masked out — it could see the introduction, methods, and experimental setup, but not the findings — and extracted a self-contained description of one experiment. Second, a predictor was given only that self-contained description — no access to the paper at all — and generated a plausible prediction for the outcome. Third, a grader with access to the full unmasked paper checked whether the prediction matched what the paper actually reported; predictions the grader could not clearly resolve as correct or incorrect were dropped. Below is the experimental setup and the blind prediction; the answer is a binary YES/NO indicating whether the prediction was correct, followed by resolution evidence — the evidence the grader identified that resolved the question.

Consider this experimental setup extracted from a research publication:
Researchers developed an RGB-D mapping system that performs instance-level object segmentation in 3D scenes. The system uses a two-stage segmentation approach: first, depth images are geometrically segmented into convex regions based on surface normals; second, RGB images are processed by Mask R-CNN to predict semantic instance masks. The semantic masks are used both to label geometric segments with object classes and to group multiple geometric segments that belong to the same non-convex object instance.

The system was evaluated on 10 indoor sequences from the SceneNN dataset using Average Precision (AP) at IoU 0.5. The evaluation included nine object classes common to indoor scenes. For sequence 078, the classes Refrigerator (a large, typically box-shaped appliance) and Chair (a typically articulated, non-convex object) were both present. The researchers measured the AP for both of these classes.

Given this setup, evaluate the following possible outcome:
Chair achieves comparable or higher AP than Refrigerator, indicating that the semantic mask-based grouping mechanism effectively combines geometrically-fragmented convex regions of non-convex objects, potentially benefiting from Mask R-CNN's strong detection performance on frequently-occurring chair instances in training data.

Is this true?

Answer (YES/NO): NO